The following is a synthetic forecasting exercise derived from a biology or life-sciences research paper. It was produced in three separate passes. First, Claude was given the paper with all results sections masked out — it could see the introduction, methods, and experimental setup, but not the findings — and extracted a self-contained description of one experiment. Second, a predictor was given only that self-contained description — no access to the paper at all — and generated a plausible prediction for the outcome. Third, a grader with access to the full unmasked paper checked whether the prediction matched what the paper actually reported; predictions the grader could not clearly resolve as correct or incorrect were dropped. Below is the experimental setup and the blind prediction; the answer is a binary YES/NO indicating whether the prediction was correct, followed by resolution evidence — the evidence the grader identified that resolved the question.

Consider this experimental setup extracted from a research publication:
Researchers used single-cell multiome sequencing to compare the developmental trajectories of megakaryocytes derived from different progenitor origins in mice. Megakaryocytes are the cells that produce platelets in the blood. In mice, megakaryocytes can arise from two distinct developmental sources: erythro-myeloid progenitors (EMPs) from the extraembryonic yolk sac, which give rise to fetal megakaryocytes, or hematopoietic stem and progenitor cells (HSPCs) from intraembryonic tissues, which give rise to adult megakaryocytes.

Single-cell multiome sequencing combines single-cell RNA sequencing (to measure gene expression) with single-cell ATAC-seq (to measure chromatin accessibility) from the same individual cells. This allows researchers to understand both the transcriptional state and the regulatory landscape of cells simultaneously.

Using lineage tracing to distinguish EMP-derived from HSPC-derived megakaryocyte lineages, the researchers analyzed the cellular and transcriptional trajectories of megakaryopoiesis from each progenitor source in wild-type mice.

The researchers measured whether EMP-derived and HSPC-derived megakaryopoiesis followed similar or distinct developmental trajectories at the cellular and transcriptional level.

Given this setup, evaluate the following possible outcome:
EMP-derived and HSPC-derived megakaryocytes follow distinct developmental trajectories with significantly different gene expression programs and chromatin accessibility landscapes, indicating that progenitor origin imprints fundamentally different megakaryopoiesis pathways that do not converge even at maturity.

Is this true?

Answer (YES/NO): NO